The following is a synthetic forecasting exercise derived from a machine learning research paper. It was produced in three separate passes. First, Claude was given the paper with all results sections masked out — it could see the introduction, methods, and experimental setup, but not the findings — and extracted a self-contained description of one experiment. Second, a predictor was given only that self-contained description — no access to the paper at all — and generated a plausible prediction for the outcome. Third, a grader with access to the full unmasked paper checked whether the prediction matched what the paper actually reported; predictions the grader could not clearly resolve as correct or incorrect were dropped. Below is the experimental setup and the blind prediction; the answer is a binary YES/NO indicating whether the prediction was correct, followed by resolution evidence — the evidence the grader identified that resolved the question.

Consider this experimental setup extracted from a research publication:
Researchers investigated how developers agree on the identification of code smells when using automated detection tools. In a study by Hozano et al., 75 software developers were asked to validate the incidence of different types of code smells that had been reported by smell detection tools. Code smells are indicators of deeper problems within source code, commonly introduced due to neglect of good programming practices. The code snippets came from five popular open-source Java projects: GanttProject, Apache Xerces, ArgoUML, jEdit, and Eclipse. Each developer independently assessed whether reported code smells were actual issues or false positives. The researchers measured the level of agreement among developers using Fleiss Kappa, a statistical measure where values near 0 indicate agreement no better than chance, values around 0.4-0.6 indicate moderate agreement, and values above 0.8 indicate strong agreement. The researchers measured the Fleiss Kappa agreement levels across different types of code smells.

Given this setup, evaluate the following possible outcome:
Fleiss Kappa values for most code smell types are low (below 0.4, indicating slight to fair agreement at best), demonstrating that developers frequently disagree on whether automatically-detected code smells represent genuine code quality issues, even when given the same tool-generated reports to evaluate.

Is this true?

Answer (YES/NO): YES